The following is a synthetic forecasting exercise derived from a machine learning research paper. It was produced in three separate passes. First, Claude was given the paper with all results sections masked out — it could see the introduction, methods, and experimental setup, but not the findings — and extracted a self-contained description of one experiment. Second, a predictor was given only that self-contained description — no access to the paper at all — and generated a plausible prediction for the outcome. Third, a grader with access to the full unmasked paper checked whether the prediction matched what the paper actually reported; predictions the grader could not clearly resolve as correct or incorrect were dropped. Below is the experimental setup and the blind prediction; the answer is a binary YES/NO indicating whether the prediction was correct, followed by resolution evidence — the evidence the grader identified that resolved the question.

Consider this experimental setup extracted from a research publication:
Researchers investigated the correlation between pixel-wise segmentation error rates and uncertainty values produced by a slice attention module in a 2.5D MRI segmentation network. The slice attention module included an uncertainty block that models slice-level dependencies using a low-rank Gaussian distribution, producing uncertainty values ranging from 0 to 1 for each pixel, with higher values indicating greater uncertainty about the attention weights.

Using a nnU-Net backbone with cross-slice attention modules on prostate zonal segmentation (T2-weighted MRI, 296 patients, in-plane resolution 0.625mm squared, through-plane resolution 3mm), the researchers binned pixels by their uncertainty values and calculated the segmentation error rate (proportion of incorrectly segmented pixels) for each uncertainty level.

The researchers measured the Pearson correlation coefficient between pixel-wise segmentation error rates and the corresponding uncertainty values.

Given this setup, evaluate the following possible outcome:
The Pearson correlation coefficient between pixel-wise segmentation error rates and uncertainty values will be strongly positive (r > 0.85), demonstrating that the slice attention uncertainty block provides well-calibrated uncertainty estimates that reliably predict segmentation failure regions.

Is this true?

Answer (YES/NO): NO